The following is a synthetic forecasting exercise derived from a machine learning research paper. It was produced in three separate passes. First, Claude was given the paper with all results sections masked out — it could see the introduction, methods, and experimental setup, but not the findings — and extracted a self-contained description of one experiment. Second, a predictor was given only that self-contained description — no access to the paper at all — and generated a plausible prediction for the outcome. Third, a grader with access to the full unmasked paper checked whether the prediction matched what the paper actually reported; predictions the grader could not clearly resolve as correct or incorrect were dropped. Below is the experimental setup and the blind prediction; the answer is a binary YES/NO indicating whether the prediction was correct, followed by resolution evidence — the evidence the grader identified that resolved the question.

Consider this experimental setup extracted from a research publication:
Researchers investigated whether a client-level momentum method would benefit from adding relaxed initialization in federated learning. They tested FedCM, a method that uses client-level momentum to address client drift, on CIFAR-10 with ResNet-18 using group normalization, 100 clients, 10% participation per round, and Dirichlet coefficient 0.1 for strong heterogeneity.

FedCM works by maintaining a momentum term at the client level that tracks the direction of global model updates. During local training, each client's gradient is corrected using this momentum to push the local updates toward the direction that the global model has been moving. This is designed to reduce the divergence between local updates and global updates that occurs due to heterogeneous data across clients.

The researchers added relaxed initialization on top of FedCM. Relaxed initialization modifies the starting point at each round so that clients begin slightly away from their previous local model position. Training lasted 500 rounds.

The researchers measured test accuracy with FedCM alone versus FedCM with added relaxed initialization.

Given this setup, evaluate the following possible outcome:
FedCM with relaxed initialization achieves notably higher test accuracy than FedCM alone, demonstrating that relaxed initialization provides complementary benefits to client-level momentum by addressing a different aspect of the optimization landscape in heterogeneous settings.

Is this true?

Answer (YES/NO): NO